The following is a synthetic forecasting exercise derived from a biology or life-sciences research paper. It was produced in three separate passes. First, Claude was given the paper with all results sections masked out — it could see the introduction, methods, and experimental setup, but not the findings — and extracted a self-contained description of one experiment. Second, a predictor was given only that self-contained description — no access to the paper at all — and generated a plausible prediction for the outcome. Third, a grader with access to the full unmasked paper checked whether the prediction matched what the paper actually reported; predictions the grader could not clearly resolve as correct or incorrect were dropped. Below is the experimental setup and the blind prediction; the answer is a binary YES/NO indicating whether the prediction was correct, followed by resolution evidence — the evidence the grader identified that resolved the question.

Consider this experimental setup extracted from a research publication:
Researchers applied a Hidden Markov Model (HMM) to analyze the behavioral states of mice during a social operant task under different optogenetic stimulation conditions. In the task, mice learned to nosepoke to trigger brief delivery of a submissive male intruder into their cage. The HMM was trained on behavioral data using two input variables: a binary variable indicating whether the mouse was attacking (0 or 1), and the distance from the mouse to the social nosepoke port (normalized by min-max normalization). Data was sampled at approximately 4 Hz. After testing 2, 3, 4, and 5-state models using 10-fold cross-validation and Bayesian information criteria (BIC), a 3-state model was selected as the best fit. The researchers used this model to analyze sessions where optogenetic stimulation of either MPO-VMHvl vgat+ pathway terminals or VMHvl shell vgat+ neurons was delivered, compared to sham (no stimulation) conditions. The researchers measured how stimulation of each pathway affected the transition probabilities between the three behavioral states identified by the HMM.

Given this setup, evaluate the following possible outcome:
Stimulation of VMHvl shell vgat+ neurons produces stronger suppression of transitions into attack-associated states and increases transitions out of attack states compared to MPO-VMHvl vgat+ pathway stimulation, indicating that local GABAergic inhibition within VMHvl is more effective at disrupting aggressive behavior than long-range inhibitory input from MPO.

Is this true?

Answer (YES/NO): NO